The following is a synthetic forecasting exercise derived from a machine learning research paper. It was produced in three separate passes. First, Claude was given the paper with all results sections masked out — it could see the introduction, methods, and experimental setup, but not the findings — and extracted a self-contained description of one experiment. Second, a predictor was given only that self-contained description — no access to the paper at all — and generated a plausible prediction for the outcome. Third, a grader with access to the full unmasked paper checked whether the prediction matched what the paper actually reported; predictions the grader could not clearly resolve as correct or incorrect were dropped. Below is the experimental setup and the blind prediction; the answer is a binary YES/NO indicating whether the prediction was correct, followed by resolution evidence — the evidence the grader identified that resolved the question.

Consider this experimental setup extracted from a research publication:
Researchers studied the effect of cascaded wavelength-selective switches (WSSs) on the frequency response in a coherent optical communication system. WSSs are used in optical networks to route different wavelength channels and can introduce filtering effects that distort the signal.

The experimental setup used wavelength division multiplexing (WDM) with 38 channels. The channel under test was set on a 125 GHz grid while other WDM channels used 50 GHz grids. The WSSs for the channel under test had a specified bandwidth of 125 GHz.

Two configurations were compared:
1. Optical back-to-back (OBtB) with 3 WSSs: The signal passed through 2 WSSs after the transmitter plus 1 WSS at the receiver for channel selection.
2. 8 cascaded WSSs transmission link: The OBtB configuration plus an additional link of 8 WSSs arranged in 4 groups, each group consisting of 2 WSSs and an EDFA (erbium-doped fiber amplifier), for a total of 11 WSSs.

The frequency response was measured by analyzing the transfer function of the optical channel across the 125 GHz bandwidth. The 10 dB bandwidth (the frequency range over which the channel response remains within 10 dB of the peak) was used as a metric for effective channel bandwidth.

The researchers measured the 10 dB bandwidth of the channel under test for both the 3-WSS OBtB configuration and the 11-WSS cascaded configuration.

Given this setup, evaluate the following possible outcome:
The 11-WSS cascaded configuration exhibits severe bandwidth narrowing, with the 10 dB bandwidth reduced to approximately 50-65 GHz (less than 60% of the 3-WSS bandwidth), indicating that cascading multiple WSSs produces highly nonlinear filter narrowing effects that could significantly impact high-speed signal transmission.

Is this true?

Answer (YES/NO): NO